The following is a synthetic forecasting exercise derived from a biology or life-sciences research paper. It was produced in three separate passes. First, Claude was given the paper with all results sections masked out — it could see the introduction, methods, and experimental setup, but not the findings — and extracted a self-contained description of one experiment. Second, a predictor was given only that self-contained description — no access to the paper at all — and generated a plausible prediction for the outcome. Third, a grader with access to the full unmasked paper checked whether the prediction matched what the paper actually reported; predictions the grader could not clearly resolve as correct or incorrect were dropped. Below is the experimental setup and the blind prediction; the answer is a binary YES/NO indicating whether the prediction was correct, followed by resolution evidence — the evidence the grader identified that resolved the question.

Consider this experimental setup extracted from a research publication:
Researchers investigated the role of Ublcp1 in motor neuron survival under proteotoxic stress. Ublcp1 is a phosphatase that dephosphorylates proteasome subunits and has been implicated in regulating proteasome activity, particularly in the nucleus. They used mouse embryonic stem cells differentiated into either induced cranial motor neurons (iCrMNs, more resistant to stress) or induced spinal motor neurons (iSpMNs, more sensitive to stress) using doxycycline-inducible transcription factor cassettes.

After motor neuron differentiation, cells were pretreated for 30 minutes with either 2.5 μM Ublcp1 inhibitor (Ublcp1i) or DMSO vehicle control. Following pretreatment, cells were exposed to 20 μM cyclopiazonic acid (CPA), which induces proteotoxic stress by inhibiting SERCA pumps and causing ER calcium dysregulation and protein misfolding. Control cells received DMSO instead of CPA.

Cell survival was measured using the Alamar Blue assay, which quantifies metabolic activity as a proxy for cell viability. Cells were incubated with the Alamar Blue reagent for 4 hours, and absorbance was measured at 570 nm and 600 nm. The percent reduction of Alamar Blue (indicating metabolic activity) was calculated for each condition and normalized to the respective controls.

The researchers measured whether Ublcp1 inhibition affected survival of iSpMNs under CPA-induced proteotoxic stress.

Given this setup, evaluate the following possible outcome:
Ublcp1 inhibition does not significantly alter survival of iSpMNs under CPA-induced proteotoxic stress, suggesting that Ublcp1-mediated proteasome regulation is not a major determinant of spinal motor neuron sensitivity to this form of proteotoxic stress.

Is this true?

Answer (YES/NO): YES